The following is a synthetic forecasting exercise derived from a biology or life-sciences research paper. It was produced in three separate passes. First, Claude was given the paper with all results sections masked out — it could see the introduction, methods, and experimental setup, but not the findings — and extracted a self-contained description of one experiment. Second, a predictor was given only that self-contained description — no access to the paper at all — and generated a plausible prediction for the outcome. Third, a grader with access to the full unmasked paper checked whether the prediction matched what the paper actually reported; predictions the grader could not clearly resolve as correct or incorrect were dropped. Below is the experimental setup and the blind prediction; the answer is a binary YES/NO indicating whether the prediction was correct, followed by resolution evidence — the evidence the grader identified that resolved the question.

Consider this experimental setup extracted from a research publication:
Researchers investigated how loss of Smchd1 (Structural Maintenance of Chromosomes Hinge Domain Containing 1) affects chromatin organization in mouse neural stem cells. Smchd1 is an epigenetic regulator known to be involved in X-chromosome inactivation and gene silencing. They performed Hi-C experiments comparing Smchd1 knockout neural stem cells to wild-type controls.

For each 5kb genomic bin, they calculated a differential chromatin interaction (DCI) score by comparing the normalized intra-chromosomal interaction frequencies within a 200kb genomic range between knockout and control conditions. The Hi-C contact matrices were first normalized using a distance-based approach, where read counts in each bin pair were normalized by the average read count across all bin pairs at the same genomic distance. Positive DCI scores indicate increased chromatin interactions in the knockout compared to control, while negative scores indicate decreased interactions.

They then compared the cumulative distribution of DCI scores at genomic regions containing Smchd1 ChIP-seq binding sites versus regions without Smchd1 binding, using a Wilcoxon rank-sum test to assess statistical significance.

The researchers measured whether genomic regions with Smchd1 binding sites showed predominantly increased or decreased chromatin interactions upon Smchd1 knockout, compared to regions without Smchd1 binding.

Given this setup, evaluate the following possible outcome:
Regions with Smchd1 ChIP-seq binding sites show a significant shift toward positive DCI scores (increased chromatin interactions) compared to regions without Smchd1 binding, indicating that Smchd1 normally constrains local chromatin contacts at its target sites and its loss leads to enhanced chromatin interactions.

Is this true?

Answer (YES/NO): YES